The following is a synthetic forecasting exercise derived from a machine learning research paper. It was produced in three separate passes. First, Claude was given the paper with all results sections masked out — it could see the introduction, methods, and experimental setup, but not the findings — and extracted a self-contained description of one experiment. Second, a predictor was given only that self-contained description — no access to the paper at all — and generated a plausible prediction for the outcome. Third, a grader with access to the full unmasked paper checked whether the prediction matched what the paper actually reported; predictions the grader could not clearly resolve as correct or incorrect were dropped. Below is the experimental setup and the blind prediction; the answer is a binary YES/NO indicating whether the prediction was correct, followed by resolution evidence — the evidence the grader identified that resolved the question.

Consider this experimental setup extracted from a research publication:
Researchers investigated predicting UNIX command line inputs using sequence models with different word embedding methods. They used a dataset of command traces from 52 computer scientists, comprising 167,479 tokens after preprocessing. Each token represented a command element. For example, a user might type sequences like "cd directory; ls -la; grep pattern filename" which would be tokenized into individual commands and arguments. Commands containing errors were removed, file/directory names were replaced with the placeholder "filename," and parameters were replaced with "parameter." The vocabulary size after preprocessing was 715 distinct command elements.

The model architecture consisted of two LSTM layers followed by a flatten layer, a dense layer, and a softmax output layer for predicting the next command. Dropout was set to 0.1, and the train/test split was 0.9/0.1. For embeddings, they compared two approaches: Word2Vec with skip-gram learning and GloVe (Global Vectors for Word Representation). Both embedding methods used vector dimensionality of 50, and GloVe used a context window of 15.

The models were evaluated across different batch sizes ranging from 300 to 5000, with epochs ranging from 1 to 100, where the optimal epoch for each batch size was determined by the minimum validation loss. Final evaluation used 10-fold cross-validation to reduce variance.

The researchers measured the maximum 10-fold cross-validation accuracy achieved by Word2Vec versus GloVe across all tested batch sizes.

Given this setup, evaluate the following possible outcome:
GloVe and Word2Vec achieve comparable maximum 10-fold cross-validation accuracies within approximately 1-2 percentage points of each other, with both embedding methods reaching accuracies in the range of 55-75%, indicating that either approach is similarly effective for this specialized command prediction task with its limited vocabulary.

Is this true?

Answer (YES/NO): NO